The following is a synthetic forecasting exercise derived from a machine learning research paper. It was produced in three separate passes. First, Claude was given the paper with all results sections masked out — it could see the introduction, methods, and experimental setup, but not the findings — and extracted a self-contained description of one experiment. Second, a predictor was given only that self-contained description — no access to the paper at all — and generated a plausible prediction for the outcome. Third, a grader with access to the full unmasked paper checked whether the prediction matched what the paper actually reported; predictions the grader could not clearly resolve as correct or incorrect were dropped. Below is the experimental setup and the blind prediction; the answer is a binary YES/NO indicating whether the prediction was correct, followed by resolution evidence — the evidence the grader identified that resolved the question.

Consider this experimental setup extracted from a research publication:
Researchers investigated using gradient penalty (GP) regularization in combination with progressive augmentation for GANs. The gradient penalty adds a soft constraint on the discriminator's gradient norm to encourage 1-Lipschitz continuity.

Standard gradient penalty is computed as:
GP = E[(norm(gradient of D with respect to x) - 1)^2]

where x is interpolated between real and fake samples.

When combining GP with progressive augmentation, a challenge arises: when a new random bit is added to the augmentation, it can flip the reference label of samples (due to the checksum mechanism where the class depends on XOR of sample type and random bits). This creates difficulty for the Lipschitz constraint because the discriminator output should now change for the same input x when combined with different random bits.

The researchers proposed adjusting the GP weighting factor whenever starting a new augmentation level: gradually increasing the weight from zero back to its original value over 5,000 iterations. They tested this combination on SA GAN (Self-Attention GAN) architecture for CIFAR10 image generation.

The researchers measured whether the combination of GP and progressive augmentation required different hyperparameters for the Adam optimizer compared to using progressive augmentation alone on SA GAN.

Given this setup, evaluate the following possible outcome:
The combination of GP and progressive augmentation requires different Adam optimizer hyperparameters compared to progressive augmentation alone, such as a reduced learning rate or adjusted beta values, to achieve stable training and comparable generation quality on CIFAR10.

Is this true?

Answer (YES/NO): YES